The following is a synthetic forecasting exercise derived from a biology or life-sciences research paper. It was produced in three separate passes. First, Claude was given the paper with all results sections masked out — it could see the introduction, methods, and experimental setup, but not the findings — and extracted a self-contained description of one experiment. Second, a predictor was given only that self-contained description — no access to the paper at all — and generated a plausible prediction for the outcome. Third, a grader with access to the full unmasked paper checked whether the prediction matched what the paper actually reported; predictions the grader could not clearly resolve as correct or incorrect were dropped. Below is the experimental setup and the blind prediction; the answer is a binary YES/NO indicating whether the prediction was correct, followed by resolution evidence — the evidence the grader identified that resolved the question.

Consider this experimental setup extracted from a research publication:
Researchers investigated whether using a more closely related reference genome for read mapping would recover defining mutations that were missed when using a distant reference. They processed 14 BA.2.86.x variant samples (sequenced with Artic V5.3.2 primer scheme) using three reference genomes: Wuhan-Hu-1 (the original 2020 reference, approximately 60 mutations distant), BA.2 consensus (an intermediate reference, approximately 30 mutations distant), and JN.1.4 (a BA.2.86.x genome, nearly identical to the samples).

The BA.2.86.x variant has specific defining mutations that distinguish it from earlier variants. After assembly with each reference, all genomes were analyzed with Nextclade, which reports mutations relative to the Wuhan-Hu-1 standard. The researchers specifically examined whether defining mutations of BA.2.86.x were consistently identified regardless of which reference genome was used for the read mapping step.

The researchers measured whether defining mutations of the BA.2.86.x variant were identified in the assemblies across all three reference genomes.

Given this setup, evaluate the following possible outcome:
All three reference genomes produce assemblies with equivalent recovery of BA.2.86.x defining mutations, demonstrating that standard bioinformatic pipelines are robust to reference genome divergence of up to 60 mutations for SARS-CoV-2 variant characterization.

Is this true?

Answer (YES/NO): NO